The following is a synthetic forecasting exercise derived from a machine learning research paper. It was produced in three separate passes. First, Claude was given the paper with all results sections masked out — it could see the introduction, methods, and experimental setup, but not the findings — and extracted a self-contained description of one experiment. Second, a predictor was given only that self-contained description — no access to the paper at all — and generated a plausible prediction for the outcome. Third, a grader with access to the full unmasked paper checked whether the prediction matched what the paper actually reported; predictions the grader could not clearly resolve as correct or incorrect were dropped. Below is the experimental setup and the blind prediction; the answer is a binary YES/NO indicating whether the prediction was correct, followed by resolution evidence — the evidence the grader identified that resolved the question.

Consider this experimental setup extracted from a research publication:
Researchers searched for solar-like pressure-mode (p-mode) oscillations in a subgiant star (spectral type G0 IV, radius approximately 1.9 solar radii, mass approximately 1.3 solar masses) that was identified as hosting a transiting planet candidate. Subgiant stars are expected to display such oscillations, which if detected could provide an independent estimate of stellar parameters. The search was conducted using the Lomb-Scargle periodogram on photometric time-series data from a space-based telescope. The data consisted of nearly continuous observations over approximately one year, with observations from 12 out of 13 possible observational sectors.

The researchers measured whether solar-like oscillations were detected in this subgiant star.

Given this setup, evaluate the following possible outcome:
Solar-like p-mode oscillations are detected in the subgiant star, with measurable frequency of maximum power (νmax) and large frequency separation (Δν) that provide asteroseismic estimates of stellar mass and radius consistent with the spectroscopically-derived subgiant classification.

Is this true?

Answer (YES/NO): NO